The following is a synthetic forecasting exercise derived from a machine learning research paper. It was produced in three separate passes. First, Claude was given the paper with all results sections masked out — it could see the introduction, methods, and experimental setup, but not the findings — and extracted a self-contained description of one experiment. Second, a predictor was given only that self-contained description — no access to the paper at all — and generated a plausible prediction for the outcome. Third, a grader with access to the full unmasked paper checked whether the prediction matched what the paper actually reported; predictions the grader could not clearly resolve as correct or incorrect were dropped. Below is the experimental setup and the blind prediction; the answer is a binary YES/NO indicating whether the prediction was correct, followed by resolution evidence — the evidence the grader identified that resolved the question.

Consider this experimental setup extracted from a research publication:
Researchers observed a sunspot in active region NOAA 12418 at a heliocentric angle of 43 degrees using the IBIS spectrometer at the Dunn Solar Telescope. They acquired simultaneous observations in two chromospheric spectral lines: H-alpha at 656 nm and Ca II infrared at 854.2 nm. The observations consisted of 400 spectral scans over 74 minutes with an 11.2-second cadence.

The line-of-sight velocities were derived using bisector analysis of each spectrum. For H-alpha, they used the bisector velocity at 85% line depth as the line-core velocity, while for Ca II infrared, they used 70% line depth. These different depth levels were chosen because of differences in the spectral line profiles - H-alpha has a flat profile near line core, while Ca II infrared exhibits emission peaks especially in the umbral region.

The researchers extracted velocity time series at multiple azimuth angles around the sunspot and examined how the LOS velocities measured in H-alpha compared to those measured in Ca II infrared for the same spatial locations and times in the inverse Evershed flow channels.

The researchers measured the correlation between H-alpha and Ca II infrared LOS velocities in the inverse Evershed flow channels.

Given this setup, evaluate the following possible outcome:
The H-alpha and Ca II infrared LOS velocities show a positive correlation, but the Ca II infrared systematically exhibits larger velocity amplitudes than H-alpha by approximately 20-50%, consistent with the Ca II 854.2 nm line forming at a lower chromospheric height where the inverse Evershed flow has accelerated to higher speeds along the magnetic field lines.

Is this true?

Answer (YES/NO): NO